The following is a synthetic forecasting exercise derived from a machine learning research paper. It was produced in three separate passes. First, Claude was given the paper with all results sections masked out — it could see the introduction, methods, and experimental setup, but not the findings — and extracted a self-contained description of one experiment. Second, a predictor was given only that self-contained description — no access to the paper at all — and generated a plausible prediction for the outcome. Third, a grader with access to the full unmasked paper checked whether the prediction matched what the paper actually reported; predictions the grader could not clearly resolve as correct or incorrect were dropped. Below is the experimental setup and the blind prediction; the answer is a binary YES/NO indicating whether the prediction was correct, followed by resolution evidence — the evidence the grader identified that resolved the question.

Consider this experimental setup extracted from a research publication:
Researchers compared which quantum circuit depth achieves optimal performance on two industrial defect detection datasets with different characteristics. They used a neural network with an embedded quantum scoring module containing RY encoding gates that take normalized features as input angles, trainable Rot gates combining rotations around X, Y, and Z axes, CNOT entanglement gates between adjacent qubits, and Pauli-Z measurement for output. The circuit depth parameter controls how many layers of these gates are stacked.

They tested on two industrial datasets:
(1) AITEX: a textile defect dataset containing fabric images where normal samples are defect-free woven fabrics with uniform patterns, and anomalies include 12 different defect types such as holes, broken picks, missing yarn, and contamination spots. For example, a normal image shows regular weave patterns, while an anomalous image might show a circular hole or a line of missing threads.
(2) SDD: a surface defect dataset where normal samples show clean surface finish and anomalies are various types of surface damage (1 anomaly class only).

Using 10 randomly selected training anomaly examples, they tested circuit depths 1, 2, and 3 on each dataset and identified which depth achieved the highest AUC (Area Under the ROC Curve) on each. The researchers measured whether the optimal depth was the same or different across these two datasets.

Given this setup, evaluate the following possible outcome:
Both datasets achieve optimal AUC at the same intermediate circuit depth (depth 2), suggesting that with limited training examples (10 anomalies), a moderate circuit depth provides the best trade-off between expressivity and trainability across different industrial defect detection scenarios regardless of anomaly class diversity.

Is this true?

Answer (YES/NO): NO